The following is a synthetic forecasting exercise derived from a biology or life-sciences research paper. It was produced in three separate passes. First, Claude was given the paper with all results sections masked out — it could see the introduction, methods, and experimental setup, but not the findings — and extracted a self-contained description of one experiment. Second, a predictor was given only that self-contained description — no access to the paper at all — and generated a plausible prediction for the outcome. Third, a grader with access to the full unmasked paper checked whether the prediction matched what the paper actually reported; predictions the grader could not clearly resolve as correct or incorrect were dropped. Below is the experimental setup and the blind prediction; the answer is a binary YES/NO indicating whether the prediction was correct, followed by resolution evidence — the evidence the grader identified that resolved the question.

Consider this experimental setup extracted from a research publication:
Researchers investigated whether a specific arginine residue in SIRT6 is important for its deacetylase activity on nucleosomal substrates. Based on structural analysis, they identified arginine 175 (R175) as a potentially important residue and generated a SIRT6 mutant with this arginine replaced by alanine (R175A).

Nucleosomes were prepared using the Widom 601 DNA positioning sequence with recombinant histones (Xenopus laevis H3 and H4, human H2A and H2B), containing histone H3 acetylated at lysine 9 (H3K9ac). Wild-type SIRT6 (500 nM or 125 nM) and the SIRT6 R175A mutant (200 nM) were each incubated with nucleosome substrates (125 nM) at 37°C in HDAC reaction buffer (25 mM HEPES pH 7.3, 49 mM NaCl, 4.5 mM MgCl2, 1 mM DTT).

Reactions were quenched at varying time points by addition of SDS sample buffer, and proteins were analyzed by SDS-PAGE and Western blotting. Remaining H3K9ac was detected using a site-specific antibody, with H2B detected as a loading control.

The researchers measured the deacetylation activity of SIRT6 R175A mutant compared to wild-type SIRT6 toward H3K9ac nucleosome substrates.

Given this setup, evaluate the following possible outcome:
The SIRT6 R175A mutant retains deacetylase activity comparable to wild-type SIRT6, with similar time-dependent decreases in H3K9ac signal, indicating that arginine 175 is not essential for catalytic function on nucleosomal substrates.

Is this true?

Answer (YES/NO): NO